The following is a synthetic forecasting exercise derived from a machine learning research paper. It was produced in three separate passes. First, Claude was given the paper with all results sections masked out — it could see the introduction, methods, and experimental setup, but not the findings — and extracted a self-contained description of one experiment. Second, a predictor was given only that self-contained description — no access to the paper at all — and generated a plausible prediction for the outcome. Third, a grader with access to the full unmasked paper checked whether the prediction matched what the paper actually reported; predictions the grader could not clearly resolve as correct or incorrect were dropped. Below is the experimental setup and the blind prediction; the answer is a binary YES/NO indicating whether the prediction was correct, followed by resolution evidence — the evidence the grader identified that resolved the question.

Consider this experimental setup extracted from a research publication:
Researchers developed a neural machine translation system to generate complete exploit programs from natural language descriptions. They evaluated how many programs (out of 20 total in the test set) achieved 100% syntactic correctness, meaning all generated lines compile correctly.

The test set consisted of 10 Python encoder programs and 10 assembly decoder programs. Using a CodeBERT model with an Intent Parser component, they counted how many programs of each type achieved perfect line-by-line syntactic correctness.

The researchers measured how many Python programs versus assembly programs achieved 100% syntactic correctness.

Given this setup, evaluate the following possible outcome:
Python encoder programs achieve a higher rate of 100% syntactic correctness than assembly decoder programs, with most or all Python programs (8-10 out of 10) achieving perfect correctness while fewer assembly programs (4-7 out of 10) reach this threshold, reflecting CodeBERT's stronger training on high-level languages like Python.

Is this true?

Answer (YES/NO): NO